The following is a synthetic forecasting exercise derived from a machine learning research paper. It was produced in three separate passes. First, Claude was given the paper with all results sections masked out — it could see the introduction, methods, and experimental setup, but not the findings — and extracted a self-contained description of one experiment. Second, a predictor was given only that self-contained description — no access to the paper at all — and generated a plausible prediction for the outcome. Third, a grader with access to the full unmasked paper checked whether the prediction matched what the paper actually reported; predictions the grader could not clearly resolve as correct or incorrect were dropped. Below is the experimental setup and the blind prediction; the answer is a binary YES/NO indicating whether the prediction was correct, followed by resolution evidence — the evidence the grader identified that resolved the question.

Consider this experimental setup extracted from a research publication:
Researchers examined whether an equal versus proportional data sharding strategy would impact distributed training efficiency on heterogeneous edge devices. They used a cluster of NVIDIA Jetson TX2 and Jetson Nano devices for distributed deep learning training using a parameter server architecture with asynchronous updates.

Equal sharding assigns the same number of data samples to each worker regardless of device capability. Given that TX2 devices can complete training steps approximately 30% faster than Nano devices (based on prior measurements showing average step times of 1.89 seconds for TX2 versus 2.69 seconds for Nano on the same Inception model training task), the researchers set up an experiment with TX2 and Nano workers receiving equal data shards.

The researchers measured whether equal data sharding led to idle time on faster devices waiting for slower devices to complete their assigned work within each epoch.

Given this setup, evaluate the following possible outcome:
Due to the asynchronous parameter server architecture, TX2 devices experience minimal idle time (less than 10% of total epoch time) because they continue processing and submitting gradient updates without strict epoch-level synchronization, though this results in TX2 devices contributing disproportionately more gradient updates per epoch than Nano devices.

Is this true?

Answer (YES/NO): NO